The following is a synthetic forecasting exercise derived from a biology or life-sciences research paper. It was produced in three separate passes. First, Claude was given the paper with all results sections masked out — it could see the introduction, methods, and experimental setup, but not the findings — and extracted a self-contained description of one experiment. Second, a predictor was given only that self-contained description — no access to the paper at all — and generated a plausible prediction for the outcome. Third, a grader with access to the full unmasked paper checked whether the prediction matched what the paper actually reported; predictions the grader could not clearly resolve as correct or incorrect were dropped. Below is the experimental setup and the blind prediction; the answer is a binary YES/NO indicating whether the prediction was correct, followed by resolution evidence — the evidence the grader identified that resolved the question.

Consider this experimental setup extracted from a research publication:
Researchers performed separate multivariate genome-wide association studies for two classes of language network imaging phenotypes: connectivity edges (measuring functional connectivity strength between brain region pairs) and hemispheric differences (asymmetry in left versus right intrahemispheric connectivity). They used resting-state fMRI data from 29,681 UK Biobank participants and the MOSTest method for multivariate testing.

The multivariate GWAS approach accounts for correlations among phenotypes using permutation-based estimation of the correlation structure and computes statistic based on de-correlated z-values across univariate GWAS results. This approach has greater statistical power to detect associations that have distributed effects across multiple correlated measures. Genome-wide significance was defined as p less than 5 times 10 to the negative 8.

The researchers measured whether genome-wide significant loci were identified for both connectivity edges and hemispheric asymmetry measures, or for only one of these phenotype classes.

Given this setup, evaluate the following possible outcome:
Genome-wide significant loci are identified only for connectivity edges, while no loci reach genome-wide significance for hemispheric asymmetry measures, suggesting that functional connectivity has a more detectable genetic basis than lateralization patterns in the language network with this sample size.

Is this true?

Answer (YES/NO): NO